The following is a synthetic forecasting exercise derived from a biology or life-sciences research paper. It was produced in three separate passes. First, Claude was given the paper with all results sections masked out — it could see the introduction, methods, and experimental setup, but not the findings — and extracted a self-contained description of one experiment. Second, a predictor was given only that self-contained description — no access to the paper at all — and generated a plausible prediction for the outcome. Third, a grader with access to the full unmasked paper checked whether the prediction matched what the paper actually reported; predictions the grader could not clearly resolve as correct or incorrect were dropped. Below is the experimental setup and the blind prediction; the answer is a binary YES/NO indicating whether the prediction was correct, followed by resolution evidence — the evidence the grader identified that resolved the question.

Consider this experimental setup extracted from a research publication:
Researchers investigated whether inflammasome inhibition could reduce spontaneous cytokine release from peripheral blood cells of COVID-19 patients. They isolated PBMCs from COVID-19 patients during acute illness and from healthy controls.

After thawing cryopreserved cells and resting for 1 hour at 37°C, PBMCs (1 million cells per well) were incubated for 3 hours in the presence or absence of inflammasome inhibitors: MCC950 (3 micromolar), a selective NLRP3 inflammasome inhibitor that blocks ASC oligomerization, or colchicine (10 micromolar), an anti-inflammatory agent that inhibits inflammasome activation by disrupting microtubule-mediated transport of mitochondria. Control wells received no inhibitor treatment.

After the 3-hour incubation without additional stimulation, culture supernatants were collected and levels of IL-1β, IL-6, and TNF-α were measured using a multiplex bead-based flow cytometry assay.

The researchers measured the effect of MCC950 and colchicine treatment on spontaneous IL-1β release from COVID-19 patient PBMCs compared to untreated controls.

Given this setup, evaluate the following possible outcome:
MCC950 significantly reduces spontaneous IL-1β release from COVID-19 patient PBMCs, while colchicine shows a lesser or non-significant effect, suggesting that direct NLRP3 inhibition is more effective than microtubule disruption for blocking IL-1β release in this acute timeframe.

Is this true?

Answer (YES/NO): YES